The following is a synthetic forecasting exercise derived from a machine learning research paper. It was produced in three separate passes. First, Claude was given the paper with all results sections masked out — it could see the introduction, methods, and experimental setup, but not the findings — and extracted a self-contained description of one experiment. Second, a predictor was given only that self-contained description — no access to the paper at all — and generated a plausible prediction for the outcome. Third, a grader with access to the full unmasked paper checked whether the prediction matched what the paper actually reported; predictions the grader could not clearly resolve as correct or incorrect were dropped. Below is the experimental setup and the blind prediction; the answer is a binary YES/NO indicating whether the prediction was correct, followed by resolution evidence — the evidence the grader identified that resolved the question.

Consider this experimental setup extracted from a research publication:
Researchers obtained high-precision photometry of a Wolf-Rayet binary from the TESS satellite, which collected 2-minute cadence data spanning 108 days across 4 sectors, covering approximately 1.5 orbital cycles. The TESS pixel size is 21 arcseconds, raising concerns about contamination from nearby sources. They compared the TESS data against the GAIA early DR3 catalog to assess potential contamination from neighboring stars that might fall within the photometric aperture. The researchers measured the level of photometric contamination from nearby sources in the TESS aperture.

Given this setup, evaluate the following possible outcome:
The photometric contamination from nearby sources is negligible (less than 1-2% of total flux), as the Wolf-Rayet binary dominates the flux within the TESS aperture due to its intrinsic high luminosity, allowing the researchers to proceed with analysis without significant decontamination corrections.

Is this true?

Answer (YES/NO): YES